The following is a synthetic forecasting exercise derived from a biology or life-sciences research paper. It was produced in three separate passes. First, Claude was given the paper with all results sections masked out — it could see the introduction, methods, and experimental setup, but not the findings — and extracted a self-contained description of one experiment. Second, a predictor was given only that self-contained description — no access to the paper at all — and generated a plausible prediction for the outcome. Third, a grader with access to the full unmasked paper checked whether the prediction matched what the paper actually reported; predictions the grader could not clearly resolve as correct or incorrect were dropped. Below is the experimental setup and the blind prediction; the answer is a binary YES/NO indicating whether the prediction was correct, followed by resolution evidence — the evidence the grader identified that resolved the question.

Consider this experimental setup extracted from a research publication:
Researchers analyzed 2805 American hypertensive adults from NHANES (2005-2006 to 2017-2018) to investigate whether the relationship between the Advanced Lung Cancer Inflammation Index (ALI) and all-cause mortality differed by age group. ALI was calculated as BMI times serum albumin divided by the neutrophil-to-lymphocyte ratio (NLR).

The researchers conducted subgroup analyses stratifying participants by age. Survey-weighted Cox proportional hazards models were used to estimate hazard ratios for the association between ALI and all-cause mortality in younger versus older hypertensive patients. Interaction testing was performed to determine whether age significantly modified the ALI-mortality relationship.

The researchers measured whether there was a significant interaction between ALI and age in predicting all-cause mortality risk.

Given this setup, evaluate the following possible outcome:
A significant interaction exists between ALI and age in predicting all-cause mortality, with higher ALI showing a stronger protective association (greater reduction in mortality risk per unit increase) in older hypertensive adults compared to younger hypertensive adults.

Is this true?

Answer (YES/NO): NO